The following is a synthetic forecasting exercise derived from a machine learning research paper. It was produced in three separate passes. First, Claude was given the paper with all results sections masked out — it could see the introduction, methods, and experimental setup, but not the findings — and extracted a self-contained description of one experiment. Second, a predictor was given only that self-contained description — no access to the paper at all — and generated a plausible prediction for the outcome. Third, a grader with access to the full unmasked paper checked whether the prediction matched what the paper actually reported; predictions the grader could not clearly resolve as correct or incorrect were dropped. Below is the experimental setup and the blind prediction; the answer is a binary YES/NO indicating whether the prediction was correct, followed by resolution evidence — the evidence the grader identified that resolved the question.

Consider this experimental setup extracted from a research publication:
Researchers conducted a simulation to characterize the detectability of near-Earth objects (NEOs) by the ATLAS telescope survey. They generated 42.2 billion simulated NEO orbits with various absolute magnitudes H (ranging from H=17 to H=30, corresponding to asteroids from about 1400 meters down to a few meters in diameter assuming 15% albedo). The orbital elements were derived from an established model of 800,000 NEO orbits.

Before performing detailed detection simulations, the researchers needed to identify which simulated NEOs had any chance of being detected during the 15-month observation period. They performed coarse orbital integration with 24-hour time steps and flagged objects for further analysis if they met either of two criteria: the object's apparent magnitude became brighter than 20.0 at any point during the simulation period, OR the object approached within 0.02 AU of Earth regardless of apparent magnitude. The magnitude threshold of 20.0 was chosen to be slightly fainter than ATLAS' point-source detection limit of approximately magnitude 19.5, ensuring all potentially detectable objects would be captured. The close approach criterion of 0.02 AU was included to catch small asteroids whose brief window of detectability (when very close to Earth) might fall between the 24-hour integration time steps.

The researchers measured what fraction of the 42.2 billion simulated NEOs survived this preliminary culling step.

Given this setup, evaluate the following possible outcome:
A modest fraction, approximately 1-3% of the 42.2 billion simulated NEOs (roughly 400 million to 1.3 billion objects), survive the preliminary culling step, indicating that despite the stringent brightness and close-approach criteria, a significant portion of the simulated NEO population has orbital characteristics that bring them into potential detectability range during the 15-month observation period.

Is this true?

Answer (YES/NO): NO